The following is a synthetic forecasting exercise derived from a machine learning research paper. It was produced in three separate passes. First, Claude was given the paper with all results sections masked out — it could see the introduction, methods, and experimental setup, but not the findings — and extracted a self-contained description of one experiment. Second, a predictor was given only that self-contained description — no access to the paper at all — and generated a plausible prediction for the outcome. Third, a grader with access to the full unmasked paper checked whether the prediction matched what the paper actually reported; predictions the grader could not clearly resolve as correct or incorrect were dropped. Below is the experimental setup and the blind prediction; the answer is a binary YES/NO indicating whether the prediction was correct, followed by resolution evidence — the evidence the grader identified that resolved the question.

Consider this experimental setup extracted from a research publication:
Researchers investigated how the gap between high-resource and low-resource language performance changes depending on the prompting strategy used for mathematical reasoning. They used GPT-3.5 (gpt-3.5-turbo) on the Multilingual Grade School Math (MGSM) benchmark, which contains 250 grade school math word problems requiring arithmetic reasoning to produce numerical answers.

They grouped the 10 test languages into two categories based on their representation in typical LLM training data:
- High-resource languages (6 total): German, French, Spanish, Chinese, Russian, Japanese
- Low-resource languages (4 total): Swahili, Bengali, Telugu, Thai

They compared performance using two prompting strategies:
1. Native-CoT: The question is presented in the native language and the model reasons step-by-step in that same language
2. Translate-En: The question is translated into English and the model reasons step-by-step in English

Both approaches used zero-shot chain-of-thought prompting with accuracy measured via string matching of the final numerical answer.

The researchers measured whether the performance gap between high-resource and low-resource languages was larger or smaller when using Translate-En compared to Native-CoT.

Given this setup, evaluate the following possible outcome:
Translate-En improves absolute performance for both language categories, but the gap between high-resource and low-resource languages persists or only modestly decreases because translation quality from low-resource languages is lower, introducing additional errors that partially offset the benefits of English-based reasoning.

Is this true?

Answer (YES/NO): NO